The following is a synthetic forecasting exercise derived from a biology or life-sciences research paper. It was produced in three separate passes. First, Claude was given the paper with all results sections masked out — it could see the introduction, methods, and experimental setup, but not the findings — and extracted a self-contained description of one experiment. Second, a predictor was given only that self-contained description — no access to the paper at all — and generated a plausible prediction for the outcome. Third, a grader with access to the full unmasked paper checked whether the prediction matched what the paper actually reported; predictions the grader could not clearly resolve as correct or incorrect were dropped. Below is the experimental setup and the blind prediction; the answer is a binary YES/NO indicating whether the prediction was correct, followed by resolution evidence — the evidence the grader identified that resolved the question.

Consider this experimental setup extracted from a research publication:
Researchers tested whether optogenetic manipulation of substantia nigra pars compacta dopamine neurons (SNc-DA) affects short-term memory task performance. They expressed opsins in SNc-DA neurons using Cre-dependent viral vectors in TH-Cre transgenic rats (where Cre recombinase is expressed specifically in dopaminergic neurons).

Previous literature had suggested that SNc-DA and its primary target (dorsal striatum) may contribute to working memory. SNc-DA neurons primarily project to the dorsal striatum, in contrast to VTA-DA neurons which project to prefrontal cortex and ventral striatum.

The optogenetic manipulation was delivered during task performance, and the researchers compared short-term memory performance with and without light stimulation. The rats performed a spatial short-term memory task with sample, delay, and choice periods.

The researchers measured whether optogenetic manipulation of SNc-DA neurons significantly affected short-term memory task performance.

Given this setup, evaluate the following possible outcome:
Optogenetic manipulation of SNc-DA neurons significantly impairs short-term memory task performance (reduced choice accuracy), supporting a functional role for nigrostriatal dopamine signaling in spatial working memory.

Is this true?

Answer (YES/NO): NO